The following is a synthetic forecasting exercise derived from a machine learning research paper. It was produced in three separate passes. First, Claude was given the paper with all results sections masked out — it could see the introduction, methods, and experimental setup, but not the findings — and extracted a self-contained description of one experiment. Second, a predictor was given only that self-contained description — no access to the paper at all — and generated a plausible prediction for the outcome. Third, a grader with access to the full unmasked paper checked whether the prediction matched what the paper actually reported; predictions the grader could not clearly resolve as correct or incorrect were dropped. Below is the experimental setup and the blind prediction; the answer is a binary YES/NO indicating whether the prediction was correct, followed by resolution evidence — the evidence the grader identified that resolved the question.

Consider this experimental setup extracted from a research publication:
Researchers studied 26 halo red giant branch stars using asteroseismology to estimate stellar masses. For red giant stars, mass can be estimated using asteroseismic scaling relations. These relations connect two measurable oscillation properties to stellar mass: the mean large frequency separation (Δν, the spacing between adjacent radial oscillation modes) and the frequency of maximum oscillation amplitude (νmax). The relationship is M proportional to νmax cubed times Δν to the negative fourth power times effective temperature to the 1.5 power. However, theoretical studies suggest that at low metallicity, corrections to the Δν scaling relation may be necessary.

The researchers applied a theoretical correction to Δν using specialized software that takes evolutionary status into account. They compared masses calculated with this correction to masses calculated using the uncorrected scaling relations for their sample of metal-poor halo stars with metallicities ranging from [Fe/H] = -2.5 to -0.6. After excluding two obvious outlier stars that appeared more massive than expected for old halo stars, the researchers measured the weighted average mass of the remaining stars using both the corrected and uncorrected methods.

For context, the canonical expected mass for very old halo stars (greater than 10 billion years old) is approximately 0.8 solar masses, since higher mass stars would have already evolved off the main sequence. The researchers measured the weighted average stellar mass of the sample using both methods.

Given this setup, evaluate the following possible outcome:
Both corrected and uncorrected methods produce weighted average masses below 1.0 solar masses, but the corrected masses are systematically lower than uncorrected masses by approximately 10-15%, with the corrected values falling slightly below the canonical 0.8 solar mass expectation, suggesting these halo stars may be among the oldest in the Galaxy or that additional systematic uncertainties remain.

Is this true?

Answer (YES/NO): NO